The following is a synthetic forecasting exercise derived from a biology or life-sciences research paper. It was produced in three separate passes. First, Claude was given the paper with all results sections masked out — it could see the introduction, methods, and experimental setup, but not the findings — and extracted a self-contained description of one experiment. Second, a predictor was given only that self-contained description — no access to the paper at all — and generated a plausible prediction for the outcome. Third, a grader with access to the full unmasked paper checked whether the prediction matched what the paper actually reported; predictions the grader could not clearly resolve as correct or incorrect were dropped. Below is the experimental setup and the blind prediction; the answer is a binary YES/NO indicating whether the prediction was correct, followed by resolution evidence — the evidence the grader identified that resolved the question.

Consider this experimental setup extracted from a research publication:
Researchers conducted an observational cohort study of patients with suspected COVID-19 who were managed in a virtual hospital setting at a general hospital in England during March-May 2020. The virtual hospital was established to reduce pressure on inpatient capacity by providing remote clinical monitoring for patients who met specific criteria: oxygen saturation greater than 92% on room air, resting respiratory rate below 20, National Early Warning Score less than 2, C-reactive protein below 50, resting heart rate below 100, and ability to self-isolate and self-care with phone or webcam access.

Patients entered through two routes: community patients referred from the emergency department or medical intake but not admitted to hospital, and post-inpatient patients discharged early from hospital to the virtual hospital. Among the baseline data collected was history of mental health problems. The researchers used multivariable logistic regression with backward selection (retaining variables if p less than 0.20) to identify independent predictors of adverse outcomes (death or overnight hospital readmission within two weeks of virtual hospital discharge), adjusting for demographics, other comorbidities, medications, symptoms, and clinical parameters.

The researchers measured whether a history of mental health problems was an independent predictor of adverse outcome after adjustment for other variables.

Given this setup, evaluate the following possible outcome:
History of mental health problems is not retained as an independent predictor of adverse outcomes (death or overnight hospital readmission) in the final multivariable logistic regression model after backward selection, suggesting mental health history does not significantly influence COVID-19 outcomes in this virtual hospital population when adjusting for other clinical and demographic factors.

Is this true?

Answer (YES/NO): NO